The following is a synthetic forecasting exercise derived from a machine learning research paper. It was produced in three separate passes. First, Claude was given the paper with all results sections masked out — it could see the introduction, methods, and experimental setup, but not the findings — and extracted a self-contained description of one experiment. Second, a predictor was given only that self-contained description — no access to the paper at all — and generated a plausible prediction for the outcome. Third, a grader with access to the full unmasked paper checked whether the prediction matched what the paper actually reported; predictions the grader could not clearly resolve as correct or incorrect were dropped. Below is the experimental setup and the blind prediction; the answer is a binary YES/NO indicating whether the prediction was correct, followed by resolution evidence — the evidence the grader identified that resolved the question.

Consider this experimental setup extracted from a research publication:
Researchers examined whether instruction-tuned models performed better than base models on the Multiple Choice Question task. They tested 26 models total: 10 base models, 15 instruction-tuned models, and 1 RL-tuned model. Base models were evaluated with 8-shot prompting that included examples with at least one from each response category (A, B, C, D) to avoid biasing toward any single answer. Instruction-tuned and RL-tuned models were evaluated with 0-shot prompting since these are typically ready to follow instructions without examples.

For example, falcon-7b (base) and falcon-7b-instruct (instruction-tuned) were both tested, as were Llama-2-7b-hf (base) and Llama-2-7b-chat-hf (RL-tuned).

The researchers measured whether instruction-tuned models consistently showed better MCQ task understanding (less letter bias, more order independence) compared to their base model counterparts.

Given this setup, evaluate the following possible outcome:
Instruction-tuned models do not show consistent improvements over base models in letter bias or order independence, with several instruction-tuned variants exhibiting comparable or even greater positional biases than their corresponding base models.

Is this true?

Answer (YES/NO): YES